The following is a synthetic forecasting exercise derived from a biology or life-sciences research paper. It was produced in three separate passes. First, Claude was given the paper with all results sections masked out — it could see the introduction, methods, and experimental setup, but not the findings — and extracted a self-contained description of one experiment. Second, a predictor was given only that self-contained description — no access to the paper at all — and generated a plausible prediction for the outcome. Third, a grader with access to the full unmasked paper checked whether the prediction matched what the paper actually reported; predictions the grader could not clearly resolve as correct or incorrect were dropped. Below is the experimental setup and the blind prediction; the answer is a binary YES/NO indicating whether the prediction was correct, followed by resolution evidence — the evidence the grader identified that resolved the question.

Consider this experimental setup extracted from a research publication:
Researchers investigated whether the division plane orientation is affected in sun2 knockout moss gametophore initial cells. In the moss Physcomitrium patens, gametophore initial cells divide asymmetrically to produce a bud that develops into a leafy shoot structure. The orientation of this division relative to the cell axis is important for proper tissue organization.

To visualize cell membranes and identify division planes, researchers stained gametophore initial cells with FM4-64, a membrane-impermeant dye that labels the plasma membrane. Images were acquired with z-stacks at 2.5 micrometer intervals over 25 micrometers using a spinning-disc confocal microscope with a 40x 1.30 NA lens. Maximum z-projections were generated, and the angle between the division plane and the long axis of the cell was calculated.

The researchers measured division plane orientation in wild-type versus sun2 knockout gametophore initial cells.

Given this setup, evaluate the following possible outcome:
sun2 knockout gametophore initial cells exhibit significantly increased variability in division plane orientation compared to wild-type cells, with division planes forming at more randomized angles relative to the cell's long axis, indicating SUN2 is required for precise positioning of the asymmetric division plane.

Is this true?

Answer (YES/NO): NO